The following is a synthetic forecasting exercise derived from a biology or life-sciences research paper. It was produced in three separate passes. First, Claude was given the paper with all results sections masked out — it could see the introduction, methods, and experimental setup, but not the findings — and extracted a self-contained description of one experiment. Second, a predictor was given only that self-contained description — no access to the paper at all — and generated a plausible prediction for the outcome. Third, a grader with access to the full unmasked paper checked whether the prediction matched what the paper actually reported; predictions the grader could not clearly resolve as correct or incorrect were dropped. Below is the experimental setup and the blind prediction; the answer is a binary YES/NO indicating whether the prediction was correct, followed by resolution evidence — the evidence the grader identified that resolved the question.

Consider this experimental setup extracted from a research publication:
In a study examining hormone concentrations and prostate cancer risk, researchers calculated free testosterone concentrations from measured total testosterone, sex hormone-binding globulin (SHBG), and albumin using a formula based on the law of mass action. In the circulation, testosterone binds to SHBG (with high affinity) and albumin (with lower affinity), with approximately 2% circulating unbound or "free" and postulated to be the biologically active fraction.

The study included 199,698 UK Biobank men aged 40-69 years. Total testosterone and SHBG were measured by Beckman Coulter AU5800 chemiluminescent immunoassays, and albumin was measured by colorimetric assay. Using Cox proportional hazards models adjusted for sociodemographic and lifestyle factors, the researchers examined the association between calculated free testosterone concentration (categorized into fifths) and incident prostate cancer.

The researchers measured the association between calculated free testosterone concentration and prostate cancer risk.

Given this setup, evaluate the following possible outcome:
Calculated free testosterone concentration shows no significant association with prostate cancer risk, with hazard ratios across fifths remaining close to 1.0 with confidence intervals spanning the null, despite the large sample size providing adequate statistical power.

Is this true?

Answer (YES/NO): NO